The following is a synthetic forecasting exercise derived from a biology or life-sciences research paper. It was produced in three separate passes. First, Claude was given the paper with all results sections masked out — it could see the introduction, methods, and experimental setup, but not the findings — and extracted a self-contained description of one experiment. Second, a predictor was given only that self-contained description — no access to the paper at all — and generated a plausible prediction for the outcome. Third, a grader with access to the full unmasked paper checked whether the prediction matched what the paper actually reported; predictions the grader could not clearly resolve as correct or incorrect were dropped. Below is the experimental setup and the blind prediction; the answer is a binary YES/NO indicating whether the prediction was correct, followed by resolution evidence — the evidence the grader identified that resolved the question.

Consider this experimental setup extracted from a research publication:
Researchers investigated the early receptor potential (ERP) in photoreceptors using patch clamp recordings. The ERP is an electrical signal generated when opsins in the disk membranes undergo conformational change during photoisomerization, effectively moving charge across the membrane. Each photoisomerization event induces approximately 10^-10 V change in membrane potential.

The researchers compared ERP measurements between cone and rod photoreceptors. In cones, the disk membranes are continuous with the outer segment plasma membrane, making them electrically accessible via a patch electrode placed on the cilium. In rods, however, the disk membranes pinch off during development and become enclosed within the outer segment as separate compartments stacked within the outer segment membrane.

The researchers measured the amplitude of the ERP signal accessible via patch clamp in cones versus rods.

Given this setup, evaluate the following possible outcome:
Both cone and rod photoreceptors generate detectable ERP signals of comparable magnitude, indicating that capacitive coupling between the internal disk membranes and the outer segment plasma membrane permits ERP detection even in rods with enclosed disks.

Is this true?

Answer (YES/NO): NO